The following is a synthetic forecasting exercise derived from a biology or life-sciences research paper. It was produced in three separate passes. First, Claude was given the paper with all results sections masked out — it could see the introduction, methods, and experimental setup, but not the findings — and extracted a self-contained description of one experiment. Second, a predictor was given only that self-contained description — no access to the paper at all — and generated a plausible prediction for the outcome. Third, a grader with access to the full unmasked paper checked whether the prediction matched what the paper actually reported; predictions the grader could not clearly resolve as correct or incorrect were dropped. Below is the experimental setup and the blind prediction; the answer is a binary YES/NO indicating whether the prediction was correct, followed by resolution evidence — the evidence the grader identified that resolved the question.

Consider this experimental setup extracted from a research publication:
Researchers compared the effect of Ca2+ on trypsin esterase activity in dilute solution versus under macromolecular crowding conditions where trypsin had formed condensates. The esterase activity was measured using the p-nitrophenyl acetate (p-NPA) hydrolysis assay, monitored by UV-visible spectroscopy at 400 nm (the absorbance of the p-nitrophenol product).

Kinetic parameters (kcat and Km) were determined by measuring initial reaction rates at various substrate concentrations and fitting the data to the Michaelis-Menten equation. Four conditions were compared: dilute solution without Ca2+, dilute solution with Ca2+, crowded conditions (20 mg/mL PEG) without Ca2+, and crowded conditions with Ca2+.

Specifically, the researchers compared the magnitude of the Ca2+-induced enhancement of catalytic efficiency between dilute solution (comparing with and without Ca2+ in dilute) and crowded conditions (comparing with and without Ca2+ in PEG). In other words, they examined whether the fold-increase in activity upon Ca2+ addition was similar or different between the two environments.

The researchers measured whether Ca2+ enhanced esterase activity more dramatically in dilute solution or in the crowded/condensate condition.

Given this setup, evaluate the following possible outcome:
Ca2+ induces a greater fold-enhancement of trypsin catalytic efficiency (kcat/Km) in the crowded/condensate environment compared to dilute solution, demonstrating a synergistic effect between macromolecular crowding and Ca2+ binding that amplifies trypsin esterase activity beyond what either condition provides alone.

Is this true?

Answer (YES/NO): NO